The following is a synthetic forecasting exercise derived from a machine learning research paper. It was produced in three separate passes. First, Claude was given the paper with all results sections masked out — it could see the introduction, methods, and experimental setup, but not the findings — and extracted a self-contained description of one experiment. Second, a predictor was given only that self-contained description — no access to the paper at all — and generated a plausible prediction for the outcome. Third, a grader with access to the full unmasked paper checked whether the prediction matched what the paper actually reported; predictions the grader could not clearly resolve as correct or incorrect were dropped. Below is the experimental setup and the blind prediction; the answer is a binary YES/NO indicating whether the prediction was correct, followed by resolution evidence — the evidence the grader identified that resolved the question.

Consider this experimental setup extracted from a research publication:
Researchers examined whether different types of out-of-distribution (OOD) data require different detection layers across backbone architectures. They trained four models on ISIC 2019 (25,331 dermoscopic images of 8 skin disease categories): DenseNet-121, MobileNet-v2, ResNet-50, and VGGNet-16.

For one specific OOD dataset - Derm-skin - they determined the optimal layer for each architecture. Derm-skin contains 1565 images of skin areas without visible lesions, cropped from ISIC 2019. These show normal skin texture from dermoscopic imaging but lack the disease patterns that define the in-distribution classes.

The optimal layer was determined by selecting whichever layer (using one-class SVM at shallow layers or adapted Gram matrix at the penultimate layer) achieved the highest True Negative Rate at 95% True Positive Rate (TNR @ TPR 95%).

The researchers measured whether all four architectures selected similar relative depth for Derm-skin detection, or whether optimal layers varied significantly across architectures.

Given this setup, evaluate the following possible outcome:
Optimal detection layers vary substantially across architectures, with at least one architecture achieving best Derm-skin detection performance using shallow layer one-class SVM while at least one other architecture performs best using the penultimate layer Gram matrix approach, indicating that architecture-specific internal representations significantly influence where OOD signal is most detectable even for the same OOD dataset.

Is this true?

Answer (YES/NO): NO